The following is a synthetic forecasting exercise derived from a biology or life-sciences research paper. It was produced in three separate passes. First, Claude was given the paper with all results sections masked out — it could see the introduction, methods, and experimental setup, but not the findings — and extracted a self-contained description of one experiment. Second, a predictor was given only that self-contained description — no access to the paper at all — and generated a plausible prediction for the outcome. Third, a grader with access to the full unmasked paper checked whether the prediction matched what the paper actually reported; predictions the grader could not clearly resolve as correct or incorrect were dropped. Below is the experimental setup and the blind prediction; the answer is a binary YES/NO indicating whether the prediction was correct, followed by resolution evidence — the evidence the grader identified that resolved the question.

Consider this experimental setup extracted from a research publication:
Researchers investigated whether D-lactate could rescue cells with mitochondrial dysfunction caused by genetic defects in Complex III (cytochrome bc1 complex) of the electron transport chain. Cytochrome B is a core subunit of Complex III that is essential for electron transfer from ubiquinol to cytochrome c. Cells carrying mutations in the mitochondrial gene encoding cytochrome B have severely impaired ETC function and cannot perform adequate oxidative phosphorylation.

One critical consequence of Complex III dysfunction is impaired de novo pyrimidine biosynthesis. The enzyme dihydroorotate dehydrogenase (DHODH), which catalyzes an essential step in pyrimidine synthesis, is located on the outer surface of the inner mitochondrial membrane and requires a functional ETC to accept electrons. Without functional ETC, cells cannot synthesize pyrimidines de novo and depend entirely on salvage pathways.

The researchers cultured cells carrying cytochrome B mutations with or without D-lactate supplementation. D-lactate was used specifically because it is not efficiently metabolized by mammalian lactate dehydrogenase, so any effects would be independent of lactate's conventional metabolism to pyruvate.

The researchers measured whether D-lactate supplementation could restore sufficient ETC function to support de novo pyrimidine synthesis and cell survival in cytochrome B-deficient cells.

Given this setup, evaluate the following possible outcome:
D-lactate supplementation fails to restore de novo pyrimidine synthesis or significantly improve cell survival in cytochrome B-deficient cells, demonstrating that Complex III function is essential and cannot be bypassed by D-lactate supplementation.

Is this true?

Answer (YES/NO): NO